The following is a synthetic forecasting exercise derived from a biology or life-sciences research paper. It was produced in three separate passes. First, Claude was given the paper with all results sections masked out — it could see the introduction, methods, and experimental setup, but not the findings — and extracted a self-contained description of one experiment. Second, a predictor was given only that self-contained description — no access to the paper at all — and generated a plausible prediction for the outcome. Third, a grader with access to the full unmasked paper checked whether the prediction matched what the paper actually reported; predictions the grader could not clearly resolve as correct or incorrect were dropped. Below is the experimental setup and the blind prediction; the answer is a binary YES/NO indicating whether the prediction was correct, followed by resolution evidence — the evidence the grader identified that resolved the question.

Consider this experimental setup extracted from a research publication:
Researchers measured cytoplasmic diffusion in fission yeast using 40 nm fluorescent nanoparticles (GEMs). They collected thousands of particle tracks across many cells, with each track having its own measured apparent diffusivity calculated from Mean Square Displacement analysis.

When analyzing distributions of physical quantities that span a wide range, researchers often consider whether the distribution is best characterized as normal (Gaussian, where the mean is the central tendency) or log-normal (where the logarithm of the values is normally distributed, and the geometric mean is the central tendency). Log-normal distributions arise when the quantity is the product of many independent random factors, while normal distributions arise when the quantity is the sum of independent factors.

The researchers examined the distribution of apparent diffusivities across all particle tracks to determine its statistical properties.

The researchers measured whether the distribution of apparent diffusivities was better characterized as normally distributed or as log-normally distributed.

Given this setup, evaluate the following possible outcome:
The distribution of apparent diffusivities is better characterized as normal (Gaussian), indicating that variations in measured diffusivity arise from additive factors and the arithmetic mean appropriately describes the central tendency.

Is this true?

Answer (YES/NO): NO